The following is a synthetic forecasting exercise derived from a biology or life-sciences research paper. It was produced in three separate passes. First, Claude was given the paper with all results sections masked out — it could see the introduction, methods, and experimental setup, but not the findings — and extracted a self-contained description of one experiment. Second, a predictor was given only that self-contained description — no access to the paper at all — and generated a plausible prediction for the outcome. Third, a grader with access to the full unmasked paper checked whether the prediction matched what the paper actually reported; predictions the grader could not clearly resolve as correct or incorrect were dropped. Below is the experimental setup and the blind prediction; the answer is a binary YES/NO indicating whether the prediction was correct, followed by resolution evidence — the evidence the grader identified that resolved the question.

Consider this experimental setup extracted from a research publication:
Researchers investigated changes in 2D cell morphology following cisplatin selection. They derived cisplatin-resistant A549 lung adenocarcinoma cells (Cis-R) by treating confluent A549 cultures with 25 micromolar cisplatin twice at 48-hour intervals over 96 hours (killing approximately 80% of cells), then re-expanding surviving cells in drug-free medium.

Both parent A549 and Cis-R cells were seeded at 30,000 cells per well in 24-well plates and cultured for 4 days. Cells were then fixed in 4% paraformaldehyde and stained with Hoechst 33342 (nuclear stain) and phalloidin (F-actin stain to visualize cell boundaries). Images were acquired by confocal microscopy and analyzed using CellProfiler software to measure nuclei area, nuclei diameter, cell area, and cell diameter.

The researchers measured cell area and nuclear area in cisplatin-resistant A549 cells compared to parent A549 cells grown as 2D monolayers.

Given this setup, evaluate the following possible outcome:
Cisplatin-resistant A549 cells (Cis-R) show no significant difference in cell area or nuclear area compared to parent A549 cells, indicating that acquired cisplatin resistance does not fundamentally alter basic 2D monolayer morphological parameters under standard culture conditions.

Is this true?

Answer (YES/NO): NO